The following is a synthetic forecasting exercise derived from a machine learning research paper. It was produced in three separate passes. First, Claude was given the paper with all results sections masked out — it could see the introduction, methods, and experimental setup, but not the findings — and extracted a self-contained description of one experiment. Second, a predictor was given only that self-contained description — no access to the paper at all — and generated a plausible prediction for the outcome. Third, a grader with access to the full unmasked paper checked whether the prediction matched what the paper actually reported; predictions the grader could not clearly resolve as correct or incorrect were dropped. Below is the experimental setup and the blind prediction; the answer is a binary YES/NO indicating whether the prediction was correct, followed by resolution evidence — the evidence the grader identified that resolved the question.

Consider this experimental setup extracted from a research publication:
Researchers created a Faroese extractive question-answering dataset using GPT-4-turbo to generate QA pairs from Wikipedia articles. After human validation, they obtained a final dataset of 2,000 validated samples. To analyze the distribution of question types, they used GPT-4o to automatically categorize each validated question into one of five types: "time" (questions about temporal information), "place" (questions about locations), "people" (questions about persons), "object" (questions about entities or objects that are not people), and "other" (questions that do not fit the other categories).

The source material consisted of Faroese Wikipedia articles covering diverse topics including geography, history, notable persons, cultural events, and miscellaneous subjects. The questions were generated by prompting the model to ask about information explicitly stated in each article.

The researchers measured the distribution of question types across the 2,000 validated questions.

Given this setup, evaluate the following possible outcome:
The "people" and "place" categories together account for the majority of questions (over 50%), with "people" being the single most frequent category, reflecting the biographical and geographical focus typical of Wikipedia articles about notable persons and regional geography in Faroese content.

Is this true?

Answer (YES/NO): NO